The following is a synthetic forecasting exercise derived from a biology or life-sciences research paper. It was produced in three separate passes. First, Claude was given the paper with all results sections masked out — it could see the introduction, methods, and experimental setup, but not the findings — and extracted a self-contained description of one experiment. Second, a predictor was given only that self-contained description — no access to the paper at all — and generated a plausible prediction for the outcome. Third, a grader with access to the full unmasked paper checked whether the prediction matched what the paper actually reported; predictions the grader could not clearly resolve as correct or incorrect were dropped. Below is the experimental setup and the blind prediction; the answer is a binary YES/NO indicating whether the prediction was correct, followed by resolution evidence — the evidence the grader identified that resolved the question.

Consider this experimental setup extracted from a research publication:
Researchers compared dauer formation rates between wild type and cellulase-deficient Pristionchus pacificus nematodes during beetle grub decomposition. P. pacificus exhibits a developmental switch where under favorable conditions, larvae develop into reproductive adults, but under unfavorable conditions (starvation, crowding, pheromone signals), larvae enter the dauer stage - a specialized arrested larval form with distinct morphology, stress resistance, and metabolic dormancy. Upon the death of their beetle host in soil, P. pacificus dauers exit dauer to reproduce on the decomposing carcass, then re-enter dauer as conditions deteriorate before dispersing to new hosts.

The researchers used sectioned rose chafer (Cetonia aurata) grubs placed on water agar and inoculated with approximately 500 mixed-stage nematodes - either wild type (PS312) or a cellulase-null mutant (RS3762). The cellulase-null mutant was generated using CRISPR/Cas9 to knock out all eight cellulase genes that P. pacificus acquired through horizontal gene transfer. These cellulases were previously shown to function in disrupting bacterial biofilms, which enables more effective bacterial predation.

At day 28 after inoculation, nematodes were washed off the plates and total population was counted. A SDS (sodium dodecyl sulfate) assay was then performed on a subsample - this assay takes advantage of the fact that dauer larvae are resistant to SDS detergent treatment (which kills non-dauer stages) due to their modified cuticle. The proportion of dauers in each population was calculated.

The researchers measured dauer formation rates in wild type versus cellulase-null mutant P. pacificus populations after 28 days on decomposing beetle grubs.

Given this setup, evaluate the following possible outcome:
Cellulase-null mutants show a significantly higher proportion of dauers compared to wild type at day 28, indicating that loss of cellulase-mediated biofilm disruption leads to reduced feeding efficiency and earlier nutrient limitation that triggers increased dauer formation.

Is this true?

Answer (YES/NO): YES